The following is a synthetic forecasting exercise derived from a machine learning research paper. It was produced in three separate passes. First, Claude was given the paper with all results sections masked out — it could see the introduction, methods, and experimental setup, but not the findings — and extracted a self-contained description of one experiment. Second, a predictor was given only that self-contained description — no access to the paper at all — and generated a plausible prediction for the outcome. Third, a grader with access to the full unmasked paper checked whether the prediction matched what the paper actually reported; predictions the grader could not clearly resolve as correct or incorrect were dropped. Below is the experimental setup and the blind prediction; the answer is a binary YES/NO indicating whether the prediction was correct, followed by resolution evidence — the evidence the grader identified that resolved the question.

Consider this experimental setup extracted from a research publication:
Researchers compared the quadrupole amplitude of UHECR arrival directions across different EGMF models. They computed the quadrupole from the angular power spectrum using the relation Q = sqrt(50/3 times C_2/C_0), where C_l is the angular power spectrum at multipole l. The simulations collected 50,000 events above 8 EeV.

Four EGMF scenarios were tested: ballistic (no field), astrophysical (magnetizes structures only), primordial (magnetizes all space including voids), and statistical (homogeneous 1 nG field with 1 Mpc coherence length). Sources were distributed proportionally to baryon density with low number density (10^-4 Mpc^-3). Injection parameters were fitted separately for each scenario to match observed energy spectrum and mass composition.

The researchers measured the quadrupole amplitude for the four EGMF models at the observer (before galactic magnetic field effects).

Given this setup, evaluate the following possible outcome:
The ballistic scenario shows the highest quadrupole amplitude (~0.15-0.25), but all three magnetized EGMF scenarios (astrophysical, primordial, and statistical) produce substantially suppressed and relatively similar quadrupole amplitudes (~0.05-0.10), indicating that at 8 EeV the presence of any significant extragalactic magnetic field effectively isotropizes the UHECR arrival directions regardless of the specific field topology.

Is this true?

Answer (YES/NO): NO